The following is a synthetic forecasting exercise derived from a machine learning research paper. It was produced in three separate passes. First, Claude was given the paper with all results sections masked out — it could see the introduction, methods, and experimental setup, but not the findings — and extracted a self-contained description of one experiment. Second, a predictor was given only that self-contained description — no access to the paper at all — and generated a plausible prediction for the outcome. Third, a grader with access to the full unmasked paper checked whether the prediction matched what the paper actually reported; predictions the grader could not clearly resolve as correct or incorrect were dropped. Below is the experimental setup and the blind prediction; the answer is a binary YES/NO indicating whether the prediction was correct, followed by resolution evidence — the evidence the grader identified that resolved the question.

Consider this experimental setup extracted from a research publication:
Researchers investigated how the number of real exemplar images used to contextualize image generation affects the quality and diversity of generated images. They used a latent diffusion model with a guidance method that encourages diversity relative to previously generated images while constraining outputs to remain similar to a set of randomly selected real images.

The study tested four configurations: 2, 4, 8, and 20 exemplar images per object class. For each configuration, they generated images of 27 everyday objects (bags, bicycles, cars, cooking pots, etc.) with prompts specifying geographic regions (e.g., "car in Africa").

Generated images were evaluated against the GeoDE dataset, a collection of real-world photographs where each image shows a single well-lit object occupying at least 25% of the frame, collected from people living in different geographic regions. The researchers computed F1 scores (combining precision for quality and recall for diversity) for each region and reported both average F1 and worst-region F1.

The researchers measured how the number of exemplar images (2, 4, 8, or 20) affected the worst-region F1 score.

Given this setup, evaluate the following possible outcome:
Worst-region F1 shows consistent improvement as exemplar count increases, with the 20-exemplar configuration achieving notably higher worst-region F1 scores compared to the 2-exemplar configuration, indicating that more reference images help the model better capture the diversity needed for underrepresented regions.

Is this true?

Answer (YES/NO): NO